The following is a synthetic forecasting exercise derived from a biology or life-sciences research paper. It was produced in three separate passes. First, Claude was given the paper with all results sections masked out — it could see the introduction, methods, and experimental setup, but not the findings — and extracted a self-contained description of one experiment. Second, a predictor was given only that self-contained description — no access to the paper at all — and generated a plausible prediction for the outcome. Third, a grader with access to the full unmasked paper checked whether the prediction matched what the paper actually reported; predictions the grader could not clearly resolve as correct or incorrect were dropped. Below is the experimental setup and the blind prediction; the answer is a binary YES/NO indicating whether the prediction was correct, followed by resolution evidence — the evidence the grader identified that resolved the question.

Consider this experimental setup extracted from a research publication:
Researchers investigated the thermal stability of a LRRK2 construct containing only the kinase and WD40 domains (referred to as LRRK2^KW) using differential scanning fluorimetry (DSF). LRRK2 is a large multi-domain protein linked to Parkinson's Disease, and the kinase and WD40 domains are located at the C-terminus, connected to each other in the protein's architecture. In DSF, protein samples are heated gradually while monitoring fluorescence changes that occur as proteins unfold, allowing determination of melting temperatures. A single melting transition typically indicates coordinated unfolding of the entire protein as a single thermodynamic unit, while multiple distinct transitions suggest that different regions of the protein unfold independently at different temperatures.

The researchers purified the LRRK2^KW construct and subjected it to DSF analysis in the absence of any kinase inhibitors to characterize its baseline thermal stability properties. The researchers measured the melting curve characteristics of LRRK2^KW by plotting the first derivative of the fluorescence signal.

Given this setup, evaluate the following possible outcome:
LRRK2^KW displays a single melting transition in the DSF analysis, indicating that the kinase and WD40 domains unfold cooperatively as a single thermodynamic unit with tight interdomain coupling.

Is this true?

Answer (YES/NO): NO